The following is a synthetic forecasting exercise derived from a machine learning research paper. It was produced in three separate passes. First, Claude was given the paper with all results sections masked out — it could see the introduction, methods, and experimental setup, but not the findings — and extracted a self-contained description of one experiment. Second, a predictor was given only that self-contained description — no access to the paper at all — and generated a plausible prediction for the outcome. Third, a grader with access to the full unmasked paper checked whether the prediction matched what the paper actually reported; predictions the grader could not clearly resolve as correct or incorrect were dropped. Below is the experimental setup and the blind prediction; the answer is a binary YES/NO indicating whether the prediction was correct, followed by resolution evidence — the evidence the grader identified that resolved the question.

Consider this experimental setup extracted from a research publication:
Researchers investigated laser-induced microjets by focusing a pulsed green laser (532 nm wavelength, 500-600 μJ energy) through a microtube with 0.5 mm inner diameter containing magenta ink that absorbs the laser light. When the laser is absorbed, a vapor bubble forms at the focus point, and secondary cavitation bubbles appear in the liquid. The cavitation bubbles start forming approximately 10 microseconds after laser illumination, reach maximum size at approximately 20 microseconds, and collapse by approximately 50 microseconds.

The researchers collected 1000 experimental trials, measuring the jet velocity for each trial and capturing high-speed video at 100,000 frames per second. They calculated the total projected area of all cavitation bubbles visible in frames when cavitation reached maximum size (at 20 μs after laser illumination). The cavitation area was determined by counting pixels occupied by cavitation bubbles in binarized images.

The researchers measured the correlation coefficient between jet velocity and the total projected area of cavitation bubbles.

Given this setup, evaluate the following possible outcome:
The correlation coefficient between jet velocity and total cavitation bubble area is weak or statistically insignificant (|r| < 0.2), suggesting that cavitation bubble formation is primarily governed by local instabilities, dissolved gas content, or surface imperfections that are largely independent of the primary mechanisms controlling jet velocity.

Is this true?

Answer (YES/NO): NO